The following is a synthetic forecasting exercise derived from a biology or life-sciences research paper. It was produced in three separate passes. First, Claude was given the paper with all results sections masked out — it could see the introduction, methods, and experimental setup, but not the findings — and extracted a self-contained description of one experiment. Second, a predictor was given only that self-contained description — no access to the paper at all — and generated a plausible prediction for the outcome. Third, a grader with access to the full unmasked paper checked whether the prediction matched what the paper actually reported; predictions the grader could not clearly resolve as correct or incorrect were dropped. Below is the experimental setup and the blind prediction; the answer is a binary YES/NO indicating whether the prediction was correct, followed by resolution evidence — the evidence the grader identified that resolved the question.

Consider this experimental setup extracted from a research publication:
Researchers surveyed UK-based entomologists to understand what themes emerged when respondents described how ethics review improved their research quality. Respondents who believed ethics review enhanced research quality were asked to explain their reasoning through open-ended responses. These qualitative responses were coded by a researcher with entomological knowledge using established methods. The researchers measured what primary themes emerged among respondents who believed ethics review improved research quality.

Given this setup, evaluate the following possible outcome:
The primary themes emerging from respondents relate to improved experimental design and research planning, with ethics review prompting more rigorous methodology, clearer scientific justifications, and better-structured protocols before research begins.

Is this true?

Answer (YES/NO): YES